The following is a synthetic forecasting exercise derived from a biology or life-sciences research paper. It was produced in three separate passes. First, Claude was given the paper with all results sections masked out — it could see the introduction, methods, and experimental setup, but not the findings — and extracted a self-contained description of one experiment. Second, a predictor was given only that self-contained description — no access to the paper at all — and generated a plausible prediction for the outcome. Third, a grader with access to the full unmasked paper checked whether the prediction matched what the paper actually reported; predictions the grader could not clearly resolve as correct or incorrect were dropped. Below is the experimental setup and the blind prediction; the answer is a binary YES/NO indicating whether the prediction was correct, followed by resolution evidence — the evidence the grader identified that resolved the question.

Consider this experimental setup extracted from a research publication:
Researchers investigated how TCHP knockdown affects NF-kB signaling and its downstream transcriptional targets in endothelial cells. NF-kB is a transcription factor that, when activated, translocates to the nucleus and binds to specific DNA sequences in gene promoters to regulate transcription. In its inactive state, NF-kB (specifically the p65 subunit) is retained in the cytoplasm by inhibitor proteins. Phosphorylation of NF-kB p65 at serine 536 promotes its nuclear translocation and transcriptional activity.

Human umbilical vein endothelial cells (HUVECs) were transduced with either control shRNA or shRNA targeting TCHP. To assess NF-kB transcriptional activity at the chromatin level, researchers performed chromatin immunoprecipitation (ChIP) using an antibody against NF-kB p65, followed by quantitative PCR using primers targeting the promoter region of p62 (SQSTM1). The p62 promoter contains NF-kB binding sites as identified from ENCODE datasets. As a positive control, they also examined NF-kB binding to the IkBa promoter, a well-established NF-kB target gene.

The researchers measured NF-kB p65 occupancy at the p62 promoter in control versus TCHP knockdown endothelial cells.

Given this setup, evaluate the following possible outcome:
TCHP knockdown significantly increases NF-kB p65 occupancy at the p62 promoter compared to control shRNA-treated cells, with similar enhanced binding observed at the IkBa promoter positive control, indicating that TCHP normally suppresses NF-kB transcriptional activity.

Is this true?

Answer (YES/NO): YES